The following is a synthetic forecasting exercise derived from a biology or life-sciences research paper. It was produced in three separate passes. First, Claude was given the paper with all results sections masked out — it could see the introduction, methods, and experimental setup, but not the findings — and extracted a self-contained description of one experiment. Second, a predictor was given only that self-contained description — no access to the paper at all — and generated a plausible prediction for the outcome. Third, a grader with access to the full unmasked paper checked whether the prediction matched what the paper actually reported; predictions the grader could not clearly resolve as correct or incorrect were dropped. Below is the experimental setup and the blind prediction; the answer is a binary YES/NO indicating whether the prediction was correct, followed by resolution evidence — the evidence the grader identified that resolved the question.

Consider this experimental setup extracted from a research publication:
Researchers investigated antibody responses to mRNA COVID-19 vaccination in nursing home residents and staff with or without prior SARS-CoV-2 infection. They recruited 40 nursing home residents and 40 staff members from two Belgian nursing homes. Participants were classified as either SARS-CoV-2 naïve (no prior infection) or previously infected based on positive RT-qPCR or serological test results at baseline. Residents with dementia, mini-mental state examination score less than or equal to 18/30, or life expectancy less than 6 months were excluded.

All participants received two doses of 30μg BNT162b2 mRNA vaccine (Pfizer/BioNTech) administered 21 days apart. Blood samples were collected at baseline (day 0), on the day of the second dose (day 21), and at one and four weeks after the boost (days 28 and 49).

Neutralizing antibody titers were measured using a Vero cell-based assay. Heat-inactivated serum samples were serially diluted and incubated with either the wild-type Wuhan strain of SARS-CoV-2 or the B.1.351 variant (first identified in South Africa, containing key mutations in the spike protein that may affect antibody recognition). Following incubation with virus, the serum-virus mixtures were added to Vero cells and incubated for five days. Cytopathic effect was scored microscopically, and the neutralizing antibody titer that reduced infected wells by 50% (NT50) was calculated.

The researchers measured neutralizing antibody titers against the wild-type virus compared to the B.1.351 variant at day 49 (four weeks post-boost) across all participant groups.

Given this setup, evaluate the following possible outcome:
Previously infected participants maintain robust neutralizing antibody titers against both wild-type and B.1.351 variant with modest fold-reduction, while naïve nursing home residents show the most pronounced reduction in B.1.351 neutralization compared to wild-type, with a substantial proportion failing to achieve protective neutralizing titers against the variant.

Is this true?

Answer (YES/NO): NO